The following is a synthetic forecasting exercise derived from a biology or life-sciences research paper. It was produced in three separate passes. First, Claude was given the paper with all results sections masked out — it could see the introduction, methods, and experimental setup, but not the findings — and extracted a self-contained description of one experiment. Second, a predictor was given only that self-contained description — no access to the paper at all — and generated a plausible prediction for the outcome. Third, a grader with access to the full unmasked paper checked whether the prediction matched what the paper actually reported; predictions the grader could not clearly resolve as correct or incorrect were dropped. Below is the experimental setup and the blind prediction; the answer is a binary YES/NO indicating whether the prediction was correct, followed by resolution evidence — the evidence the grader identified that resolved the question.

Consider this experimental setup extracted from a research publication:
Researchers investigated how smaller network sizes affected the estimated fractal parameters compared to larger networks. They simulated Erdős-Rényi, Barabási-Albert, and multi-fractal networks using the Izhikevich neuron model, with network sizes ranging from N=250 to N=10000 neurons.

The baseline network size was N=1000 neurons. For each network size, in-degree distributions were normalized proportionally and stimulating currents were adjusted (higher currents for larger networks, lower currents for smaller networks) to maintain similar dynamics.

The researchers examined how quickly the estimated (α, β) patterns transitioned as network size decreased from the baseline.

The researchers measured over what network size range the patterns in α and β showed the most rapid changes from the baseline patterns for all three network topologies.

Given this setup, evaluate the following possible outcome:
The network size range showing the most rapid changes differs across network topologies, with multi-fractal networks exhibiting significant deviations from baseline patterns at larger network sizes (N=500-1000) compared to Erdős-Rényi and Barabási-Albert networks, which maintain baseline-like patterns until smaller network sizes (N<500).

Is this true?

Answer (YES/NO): NO